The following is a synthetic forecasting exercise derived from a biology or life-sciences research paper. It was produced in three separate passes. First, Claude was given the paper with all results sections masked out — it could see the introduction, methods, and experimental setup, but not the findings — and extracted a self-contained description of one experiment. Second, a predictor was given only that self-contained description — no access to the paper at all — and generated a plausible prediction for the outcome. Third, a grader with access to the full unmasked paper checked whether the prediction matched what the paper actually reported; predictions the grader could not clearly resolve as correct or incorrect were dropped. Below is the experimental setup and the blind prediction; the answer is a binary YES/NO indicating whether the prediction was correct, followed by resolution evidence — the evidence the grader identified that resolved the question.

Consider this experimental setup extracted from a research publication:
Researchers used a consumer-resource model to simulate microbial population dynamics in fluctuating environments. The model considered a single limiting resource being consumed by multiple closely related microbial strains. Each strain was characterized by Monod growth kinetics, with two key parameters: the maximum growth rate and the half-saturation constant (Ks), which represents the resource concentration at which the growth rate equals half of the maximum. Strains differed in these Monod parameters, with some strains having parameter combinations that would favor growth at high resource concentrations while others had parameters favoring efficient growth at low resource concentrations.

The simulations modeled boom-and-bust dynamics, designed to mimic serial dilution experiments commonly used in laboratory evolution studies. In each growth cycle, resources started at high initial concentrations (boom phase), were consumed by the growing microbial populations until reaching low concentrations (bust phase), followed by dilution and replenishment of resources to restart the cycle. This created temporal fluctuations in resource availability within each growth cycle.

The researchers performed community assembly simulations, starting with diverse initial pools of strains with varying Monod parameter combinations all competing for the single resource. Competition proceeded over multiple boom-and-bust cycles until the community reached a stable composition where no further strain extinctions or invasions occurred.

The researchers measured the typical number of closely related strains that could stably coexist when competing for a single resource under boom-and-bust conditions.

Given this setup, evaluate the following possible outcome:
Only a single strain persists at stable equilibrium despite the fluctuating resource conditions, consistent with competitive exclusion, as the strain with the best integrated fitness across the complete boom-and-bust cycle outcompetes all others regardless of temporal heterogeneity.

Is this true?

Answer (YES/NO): NO